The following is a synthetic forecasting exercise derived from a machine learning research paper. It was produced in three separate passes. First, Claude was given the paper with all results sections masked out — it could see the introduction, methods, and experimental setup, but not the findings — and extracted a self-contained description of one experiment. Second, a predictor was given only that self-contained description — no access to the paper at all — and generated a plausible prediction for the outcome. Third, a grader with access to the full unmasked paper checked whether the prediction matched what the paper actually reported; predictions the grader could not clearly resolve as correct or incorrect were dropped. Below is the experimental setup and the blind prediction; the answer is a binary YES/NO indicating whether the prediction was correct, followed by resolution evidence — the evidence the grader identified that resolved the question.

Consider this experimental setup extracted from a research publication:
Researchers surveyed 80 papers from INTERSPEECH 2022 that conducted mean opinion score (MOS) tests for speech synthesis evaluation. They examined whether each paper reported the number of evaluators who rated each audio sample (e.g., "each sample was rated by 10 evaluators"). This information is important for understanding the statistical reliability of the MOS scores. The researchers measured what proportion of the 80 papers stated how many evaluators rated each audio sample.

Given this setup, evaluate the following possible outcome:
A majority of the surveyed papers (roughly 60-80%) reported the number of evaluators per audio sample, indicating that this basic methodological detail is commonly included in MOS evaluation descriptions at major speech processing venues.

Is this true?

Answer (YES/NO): NO